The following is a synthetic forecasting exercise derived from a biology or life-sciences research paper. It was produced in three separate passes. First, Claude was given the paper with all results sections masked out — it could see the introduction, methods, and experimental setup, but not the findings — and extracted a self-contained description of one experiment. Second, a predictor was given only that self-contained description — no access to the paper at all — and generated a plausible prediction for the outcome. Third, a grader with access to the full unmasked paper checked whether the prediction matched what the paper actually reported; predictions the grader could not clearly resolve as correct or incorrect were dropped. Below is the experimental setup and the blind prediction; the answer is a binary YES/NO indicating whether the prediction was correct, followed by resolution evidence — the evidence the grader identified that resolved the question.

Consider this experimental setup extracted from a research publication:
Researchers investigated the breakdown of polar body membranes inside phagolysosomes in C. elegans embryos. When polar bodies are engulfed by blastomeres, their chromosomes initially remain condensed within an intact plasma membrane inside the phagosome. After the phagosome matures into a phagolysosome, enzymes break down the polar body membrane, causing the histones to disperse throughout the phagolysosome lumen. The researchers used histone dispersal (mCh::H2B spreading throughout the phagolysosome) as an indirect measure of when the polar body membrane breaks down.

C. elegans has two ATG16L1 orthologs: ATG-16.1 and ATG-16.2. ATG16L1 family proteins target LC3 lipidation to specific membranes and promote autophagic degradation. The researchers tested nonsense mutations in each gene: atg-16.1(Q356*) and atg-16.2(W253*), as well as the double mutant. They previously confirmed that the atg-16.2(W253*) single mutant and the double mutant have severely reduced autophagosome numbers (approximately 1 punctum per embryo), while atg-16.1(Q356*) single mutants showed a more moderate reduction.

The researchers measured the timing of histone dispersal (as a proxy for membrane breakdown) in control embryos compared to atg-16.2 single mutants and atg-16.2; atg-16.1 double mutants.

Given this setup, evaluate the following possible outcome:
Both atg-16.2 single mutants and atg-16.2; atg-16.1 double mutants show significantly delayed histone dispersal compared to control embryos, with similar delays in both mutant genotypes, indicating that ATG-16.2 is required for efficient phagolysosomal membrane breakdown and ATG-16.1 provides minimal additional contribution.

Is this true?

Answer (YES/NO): NO